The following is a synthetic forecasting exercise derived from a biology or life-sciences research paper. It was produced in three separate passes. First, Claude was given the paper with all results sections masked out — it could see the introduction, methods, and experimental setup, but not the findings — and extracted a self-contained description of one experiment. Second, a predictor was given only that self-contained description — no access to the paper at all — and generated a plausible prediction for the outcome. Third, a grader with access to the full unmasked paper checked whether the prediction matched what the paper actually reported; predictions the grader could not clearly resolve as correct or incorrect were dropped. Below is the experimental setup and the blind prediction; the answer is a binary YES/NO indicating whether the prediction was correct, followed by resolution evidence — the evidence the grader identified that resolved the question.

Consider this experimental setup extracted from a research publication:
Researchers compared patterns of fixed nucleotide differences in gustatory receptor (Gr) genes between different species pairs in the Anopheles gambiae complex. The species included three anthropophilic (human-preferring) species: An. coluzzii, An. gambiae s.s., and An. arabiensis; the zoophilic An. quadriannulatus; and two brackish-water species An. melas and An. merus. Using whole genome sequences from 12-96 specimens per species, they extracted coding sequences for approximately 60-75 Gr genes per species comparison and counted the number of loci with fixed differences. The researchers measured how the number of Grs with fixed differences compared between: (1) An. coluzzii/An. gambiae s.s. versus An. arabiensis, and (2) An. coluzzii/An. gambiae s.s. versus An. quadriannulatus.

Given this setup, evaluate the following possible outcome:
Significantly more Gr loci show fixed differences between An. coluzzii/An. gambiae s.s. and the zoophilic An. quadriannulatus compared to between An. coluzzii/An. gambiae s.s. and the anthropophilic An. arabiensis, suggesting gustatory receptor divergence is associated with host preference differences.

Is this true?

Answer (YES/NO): YES